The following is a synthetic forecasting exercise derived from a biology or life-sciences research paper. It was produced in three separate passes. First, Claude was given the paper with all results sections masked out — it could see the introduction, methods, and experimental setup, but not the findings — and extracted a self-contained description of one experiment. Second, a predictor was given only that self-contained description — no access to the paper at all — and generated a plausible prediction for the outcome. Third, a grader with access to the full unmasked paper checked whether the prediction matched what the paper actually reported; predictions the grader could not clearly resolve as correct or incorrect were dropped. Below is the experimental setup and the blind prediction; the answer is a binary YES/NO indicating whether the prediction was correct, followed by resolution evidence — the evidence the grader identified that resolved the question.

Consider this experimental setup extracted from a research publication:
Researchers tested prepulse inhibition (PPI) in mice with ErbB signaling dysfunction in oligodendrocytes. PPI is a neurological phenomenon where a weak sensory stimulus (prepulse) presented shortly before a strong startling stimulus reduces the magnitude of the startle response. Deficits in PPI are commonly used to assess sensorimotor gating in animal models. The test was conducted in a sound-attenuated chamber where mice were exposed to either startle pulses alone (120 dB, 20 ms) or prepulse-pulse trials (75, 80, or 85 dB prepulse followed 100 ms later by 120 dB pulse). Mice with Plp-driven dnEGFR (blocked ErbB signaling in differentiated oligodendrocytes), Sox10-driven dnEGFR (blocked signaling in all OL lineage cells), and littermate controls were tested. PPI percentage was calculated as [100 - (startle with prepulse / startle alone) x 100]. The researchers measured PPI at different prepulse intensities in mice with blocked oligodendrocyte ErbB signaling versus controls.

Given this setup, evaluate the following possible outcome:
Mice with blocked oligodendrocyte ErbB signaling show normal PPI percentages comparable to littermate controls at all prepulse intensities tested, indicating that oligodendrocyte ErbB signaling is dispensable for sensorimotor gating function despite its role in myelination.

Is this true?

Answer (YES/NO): YES